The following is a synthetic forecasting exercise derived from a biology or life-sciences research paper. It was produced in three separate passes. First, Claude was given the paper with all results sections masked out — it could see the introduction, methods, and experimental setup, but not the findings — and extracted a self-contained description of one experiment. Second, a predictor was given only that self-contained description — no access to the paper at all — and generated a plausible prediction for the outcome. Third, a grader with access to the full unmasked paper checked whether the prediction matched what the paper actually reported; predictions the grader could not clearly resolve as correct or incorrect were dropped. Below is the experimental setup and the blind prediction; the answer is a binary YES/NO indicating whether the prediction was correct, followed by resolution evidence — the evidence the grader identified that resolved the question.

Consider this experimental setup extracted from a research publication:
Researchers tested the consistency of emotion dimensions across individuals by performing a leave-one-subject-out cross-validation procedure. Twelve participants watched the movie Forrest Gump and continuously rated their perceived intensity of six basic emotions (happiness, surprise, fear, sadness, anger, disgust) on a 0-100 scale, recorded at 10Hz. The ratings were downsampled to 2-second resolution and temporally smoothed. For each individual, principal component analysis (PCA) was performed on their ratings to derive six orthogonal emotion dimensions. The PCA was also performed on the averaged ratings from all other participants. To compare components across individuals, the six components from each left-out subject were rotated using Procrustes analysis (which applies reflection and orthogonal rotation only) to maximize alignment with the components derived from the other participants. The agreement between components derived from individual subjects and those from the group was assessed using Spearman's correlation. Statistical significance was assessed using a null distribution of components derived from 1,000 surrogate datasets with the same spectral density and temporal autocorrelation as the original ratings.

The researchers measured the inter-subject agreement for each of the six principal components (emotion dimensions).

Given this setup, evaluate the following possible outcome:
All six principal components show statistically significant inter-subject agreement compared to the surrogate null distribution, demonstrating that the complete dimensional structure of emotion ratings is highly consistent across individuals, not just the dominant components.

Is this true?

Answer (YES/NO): NO